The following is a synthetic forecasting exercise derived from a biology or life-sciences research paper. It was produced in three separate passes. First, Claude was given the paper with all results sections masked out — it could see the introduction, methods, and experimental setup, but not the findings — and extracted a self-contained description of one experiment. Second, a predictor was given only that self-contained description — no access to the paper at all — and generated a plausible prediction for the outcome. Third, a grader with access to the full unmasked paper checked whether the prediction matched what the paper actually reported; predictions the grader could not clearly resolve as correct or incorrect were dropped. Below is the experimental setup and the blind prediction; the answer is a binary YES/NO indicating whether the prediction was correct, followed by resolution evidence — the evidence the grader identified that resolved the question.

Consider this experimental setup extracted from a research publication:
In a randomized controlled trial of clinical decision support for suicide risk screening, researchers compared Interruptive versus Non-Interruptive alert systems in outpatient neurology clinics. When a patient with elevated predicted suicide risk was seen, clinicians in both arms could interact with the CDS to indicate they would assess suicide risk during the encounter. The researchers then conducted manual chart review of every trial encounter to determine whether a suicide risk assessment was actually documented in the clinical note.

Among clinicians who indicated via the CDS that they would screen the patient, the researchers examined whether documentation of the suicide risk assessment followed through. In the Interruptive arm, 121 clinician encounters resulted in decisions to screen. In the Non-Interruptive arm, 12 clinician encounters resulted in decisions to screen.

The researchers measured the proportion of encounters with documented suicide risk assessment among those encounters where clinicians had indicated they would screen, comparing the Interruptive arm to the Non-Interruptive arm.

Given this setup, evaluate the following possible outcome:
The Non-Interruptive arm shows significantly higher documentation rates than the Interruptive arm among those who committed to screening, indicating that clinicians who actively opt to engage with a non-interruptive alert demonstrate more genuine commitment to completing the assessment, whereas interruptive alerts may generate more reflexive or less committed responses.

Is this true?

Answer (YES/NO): YES